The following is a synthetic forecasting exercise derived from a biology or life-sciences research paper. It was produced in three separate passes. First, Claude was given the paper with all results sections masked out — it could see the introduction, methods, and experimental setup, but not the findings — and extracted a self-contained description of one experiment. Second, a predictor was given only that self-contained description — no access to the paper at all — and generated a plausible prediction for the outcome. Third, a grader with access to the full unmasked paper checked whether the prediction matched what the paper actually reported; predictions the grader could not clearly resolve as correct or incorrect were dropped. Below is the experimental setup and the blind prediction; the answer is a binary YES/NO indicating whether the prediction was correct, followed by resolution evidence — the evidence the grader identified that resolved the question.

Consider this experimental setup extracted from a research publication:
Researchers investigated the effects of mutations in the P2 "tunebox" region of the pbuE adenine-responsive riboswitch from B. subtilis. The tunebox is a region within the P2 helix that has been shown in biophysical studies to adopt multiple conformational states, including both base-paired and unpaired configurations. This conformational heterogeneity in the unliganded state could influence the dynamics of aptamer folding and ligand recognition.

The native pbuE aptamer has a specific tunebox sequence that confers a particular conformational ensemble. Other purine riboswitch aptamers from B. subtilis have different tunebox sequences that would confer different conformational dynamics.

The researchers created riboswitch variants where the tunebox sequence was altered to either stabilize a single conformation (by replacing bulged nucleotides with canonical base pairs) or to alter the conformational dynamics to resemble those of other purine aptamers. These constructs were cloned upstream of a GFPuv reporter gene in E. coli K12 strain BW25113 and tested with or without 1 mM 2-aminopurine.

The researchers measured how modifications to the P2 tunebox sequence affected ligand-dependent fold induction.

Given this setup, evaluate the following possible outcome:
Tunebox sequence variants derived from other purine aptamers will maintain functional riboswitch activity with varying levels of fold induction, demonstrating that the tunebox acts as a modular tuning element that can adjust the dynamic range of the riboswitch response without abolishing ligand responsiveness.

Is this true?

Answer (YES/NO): NO